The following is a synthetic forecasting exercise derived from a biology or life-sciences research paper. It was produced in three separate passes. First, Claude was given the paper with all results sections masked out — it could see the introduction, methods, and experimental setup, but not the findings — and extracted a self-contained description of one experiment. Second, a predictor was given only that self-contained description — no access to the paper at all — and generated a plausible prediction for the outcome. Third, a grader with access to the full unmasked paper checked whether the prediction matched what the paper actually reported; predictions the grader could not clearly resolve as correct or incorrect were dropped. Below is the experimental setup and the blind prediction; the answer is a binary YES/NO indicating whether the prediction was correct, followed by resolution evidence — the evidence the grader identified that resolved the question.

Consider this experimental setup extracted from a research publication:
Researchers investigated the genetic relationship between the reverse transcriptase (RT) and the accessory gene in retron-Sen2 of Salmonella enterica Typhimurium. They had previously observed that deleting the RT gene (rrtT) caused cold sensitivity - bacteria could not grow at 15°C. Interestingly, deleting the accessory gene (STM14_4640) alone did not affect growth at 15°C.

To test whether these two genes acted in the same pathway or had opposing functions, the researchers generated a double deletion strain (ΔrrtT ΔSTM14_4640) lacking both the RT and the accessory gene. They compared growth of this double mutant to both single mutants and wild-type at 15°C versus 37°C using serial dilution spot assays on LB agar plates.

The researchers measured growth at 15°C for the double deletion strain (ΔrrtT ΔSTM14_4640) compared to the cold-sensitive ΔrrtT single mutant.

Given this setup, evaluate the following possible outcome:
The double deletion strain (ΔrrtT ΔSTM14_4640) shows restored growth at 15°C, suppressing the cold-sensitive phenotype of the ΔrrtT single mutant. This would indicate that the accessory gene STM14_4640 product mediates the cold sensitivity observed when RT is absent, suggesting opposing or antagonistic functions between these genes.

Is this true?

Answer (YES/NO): YES